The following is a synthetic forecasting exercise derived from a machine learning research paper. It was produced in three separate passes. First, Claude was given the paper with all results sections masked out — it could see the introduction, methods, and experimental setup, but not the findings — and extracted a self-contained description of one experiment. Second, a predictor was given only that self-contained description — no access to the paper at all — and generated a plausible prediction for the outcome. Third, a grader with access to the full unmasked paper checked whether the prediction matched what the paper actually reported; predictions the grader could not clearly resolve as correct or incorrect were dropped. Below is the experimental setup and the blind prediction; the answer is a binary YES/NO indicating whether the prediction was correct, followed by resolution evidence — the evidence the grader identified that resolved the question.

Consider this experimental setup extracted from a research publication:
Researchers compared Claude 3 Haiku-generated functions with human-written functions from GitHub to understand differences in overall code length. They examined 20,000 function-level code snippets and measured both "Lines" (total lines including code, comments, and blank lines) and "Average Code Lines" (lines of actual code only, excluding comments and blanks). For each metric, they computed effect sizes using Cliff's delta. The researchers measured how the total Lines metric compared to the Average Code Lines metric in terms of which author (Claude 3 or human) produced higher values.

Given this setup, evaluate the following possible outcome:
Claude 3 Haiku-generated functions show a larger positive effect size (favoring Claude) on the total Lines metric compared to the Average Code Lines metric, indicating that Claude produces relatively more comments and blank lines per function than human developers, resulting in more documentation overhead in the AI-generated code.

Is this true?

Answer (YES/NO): YES